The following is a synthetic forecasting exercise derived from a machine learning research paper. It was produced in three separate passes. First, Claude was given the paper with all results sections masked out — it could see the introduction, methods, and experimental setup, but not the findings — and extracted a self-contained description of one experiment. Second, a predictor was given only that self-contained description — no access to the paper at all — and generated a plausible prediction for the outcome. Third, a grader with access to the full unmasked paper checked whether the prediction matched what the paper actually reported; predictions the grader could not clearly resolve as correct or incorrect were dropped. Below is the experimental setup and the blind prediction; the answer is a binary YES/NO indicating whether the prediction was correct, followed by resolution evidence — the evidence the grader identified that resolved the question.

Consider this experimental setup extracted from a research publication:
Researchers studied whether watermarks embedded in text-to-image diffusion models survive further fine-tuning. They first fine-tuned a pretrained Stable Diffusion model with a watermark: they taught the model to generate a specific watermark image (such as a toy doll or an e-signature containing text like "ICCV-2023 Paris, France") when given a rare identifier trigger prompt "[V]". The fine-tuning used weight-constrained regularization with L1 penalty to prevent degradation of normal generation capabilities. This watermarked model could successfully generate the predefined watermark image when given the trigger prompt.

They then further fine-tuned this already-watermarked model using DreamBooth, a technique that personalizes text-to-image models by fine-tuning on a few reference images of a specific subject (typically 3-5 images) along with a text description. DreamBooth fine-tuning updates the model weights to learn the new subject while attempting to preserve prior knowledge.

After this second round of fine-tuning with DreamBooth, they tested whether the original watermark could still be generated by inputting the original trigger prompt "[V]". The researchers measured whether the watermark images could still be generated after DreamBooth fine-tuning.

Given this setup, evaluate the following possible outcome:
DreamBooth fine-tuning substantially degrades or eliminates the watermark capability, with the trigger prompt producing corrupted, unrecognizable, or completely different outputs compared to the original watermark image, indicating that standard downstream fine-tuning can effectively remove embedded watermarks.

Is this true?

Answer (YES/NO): NO